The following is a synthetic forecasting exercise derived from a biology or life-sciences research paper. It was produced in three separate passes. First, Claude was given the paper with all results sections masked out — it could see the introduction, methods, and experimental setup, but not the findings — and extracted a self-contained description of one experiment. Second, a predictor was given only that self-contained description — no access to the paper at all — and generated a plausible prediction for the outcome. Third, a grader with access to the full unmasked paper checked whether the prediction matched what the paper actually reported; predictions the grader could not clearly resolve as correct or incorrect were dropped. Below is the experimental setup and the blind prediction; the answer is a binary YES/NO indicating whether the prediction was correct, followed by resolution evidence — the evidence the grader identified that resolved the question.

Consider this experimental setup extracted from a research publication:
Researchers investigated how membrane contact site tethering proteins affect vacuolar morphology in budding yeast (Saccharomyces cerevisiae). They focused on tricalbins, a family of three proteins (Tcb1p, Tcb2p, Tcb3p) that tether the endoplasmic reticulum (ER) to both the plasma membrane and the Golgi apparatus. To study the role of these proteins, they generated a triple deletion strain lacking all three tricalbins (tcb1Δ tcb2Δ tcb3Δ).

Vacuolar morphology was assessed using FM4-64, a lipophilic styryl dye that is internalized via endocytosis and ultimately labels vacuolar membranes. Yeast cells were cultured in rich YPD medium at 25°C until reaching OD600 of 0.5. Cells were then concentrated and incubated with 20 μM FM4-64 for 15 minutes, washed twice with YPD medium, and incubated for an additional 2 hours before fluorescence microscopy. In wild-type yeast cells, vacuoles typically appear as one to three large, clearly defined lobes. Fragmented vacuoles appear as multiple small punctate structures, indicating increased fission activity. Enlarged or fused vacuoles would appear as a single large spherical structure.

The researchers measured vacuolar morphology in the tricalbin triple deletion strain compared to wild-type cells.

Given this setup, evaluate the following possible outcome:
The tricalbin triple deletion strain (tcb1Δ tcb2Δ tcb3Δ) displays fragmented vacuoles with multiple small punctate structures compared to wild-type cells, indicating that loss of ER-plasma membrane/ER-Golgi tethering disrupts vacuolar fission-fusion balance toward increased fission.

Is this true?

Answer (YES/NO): YES